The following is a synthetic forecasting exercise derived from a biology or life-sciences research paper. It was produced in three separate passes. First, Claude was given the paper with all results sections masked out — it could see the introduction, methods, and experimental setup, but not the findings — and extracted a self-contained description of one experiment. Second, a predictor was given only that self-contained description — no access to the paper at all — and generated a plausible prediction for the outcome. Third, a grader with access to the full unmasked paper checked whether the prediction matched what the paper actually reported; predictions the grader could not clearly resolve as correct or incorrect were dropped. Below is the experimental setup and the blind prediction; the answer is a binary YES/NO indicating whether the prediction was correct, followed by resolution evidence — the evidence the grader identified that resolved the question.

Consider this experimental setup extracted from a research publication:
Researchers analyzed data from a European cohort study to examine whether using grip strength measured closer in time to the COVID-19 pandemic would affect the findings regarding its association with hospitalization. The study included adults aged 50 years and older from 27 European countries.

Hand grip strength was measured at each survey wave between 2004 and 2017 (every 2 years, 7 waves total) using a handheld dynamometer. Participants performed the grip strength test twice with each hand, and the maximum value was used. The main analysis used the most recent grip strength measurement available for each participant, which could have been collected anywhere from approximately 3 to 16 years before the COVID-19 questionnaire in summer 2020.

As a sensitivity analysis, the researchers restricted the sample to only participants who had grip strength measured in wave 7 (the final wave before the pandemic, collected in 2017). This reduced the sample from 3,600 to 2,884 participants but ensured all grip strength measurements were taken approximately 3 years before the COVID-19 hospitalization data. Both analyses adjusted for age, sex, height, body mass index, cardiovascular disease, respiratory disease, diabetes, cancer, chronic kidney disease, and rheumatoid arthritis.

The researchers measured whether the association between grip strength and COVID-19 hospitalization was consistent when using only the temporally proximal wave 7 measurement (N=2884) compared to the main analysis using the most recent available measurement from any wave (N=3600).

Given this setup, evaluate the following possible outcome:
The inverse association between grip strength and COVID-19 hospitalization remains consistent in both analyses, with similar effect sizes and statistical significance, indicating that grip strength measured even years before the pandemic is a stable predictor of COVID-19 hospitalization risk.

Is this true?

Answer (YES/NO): YES